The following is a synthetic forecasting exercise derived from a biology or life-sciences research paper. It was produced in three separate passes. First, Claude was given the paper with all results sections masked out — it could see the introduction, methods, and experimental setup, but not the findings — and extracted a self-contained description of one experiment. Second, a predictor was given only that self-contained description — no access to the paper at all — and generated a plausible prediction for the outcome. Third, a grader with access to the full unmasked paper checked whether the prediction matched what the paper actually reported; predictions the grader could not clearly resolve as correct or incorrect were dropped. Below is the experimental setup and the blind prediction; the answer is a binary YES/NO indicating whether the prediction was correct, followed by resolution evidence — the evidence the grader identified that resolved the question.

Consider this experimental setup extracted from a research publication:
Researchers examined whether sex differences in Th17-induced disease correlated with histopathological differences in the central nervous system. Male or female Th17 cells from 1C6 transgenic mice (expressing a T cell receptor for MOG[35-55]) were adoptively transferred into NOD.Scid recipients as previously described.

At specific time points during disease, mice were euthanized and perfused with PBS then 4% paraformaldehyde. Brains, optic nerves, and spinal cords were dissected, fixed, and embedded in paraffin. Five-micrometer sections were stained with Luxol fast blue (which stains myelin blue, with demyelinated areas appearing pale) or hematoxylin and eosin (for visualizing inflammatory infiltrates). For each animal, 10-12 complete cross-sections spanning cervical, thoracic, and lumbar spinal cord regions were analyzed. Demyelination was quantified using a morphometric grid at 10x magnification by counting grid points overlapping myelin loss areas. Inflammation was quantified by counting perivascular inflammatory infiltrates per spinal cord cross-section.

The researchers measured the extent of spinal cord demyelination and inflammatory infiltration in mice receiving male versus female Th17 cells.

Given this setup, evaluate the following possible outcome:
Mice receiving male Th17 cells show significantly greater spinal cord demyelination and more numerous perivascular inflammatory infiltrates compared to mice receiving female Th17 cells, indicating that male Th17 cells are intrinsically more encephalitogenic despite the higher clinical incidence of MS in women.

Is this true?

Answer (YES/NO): NO